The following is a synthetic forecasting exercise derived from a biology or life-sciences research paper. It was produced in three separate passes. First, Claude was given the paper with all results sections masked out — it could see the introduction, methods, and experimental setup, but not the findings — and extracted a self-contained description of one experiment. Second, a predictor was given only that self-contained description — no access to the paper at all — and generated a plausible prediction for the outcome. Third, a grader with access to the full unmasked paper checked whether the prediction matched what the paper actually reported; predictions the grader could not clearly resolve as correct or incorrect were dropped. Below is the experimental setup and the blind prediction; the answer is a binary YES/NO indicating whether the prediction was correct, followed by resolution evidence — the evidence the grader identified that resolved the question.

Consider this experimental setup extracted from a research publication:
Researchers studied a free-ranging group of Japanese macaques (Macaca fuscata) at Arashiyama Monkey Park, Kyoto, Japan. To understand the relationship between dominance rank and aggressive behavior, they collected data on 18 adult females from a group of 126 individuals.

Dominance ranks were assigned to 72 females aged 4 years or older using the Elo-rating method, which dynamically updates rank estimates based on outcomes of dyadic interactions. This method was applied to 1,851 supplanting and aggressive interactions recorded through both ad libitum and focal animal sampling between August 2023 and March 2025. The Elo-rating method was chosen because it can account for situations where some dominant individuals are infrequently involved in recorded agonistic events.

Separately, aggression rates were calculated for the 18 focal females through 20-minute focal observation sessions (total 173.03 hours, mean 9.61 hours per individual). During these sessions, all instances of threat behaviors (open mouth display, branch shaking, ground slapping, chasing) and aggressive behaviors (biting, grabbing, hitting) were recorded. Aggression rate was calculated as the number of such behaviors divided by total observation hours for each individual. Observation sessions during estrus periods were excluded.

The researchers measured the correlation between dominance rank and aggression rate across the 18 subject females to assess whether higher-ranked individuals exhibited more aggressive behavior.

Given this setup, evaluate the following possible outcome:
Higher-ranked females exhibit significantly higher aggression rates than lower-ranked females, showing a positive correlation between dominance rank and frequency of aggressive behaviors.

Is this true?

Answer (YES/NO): NO